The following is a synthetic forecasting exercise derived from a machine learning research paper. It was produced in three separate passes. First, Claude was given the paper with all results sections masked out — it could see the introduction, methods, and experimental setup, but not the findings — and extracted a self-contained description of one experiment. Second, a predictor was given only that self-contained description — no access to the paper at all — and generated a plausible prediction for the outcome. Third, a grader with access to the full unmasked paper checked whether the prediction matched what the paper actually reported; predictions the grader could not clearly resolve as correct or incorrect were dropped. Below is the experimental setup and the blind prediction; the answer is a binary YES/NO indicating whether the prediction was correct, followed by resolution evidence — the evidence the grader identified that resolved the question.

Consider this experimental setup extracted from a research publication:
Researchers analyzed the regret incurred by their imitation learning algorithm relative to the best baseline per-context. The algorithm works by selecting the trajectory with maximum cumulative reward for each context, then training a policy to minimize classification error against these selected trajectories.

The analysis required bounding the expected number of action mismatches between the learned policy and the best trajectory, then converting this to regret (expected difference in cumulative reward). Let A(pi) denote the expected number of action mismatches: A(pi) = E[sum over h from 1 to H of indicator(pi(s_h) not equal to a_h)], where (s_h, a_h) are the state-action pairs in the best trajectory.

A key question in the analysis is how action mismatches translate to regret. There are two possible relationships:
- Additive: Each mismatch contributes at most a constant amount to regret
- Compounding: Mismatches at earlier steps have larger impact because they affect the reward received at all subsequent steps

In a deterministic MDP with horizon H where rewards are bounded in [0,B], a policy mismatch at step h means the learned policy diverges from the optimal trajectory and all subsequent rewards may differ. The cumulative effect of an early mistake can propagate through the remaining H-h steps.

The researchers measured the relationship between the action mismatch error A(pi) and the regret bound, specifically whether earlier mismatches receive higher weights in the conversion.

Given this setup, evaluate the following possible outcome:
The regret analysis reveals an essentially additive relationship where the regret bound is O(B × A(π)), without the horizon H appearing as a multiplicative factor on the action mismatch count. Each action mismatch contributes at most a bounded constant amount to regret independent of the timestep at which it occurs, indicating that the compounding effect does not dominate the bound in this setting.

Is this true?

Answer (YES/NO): NO